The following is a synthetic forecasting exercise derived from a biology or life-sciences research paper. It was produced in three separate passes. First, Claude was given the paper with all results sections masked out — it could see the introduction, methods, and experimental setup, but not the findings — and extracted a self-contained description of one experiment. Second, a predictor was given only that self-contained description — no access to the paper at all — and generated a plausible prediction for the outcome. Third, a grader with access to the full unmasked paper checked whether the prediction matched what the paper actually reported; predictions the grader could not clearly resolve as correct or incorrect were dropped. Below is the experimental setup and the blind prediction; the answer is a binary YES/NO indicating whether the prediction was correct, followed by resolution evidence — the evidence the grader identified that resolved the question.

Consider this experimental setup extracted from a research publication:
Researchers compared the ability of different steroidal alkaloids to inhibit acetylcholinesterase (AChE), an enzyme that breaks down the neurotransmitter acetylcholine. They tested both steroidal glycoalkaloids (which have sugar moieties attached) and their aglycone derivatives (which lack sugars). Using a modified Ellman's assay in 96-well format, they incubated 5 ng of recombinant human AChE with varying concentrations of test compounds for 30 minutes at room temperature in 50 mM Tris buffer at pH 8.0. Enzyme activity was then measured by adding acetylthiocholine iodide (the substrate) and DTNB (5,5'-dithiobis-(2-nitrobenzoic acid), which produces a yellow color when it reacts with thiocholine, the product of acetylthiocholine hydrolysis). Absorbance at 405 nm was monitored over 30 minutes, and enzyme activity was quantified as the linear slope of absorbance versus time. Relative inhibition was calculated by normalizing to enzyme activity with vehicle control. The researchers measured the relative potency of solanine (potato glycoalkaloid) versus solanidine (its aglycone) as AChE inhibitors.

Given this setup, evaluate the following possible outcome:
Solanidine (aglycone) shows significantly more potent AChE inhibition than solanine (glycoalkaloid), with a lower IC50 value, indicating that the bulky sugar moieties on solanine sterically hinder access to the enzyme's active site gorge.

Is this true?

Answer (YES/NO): NO